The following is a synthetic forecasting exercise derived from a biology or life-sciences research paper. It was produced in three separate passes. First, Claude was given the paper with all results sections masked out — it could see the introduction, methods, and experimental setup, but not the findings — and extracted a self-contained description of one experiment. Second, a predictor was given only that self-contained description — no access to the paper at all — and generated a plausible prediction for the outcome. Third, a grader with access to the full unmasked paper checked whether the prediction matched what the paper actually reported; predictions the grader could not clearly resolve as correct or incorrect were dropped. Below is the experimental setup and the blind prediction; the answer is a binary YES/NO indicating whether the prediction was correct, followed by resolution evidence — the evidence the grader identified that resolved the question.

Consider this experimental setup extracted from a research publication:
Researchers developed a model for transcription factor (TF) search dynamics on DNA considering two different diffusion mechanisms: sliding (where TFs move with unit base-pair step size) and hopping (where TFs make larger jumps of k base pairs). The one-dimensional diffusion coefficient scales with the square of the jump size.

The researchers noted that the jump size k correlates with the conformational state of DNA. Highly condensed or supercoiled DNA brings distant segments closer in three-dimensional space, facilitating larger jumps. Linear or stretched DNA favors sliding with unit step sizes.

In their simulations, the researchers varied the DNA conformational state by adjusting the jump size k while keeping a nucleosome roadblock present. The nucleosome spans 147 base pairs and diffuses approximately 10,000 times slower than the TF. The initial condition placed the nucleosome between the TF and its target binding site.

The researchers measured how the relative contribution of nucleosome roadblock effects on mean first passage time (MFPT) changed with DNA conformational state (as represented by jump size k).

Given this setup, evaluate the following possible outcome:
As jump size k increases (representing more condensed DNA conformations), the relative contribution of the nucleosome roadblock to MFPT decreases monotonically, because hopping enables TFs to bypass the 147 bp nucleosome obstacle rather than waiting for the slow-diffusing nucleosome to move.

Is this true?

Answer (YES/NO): YES